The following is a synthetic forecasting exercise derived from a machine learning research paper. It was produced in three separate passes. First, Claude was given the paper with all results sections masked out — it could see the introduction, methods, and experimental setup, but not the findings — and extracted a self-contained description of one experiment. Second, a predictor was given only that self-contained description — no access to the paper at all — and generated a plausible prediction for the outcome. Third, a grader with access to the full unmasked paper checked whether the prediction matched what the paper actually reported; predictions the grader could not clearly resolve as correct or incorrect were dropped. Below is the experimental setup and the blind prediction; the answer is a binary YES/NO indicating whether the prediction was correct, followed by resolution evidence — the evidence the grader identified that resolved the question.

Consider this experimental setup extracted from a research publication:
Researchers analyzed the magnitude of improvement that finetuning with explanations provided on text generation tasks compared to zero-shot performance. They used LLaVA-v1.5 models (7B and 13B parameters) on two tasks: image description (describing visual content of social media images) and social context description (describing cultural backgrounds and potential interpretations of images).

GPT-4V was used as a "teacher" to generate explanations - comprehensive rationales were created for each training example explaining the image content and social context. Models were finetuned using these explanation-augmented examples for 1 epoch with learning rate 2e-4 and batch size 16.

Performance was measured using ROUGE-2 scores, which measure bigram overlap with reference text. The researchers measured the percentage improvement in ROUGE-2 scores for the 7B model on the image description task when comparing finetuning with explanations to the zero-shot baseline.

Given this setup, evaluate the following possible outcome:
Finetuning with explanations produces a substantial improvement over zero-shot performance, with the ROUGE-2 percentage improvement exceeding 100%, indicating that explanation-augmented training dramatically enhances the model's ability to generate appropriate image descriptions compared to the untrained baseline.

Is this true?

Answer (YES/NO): NO